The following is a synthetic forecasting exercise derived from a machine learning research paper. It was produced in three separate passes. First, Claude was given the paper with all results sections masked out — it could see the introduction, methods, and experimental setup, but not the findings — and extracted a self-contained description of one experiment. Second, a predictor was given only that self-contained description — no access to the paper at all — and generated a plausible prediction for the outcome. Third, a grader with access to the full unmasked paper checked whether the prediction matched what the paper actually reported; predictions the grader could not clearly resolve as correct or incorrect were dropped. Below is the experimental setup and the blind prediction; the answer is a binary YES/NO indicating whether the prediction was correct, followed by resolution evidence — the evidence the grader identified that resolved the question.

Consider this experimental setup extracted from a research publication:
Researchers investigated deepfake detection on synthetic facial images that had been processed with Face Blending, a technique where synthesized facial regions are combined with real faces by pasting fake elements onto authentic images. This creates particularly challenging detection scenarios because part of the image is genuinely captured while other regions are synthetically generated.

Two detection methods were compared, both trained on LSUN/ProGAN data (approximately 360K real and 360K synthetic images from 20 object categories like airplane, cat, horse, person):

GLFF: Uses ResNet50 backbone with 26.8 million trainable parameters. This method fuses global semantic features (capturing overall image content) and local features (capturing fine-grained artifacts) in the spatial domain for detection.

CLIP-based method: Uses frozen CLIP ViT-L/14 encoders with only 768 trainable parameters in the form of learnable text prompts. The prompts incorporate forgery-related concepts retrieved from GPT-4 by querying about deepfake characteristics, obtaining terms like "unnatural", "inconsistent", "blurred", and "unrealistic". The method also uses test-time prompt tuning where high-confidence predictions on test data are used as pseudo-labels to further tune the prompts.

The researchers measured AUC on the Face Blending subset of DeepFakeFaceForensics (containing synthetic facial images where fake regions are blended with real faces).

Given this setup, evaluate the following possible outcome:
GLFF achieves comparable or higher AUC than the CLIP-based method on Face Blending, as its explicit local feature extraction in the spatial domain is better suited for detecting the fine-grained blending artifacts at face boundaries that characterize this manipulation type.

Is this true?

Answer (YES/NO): YES